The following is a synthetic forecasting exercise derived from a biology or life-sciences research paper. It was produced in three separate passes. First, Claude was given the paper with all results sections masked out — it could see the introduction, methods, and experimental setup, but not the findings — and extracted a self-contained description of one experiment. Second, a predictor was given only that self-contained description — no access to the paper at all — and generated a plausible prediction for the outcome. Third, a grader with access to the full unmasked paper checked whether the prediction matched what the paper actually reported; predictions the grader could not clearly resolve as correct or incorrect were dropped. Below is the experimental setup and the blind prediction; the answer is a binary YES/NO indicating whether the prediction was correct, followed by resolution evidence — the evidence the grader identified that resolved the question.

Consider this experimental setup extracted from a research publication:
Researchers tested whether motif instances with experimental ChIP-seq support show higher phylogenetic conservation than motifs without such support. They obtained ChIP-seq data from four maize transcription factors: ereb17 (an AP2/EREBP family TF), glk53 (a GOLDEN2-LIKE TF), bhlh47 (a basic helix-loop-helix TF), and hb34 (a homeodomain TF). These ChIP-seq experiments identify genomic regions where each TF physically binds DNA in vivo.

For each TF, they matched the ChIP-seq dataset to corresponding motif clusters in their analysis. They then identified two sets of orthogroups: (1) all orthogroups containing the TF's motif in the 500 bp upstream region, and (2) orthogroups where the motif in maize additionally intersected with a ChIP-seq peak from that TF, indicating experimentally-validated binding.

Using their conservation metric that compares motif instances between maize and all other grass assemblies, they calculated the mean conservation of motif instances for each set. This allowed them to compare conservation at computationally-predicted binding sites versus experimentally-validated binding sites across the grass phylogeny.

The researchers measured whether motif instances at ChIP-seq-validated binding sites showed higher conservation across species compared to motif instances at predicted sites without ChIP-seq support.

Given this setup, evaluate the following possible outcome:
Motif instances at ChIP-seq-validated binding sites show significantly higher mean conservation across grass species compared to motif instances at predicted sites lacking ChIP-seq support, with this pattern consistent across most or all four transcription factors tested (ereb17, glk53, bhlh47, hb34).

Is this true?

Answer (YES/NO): NO